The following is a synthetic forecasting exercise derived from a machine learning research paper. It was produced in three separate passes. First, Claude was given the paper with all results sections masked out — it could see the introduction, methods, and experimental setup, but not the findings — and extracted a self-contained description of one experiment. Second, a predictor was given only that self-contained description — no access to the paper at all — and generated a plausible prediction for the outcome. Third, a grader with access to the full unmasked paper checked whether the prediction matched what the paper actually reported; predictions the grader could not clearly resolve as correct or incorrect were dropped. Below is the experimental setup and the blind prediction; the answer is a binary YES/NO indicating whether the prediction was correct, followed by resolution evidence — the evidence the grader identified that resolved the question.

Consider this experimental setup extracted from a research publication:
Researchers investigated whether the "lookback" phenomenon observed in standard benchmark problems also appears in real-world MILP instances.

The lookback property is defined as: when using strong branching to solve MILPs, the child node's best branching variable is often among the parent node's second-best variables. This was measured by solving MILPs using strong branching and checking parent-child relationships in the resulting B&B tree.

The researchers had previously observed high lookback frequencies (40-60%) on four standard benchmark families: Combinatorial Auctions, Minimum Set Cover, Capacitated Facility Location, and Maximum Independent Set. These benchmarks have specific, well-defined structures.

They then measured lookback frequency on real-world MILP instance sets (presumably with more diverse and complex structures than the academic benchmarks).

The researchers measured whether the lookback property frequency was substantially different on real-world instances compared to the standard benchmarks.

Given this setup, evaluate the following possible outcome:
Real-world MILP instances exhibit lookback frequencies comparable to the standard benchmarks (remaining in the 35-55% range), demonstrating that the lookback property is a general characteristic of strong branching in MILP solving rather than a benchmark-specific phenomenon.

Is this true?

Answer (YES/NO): NO